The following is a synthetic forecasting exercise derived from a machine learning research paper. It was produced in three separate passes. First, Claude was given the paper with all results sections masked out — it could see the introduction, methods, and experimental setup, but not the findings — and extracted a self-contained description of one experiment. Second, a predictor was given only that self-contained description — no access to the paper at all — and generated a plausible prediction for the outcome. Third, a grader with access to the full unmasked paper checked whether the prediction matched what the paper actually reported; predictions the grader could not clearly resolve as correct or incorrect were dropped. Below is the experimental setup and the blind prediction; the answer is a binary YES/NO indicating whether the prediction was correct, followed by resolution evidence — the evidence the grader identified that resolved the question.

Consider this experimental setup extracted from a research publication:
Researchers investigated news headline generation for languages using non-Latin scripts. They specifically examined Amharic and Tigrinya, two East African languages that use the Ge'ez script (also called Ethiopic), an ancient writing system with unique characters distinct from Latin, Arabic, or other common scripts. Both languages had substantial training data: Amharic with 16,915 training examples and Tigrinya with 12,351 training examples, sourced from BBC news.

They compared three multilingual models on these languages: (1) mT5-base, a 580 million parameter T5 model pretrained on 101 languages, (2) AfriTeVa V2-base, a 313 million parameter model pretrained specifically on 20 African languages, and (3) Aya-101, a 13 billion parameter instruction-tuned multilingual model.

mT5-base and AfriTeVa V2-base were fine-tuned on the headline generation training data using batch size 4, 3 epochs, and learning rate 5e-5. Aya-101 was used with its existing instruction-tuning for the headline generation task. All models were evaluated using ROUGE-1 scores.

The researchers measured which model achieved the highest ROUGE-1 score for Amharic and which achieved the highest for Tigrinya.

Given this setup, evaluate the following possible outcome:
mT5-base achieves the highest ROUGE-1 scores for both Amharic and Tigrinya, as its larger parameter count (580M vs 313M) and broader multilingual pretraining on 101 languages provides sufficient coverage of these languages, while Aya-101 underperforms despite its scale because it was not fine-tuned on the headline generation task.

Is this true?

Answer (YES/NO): NO